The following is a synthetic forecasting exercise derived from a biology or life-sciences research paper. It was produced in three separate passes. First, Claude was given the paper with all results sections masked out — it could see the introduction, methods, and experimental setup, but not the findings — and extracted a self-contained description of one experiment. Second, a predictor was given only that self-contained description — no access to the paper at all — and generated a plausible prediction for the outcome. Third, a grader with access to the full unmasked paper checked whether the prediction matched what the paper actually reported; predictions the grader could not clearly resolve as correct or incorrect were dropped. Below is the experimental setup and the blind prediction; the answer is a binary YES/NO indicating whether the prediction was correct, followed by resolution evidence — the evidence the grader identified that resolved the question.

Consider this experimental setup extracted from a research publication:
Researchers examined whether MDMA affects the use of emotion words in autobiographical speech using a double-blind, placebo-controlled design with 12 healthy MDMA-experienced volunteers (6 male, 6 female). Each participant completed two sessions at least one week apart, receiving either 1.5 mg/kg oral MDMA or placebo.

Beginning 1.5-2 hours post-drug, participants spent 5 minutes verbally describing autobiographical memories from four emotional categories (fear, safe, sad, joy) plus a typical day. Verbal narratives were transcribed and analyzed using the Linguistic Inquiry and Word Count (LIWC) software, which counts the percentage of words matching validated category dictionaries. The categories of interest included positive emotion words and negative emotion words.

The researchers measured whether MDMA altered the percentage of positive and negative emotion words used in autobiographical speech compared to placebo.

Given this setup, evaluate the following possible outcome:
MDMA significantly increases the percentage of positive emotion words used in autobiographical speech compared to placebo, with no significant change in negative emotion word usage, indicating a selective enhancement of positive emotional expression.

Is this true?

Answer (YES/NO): NO